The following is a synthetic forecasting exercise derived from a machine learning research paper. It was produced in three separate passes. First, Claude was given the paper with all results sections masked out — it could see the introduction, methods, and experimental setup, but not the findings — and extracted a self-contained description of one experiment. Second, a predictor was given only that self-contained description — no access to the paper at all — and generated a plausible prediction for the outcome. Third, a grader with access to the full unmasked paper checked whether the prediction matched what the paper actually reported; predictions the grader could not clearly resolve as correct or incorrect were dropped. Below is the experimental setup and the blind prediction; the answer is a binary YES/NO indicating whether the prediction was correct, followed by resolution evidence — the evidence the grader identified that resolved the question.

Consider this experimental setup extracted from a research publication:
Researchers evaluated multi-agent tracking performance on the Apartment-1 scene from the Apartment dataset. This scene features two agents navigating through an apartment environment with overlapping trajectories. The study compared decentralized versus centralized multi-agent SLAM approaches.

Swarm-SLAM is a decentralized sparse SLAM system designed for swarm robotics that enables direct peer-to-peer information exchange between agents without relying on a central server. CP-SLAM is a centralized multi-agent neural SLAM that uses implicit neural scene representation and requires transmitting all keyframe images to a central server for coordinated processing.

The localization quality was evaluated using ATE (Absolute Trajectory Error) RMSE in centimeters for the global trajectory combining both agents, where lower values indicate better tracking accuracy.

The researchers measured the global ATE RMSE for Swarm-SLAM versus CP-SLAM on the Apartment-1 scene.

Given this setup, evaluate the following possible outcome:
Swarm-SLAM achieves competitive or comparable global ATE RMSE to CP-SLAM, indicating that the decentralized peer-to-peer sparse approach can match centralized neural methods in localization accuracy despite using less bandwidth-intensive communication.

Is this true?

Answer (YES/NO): YES